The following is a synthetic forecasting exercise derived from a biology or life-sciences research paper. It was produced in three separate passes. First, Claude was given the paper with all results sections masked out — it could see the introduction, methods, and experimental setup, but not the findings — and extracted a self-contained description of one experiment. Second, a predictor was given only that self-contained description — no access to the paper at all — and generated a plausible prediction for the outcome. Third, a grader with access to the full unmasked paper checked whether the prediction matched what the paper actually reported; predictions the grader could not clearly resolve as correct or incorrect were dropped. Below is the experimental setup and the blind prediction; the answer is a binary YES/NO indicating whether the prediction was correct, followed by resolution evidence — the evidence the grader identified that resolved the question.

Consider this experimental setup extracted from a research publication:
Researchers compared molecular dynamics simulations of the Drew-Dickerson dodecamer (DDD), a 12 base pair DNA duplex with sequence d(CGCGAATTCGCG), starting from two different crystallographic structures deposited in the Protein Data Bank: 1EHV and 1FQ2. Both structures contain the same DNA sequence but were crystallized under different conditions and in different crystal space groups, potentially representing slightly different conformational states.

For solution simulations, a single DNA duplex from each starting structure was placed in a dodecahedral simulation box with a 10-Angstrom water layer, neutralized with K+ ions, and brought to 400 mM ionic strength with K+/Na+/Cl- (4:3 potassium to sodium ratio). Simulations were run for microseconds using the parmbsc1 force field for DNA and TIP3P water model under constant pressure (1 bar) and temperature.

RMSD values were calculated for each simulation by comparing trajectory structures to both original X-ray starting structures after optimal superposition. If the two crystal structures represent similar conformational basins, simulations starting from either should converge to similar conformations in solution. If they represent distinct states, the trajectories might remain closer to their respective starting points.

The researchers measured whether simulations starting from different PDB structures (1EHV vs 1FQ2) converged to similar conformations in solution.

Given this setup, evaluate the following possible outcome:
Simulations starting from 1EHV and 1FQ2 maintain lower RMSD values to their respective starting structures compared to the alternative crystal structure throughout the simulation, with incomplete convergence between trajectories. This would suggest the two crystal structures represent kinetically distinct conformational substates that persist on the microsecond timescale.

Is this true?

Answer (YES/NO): NO